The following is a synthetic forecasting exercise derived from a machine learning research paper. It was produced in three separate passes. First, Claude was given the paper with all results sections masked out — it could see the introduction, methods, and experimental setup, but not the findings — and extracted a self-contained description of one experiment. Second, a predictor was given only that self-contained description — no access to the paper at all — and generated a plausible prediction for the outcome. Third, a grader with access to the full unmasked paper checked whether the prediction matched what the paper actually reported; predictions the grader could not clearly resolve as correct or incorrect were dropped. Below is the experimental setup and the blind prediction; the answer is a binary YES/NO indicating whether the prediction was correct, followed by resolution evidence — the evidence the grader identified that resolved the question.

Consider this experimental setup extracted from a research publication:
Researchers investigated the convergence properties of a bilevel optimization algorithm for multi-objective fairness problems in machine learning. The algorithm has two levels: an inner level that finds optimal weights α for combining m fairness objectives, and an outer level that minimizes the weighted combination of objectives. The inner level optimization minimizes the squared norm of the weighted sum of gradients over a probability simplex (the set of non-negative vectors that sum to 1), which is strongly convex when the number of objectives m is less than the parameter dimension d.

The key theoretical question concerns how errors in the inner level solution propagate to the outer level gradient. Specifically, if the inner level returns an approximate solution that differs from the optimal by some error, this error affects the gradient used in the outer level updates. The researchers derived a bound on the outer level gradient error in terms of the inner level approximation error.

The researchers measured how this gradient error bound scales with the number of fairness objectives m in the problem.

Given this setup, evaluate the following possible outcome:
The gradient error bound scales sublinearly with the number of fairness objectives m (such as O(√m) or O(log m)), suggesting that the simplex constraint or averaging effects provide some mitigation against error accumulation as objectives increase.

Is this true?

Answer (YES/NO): YES